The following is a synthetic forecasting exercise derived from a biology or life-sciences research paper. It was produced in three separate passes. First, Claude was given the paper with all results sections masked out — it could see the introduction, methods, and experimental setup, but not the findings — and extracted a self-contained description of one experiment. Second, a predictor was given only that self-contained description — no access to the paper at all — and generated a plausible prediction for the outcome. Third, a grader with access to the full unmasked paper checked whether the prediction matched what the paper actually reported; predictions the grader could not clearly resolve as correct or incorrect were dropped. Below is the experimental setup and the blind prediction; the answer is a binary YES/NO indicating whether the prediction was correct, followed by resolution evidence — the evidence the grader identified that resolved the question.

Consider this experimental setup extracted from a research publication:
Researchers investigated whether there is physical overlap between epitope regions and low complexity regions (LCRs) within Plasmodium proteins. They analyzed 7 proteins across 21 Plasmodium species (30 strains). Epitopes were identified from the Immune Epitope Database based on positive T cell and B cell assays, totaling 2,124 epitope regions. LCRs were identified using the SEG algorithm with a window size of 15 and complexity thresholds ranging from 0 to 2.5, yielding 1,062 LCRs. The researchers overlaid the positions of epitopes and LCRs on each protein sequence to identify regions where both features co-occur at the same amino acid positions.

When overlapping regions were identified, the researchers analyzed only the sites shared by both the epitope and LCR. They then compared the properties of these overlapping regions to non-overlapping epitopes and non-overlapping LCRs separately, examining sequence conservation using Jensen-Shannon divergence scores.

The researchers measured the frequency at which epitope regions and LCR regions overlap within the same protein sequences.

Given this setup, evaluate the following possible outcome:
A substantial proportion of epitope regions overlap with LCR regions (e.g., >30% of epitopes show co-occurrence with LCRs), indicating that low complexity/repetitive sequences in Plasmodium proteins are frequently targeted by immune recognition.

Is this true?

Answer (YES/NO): YES